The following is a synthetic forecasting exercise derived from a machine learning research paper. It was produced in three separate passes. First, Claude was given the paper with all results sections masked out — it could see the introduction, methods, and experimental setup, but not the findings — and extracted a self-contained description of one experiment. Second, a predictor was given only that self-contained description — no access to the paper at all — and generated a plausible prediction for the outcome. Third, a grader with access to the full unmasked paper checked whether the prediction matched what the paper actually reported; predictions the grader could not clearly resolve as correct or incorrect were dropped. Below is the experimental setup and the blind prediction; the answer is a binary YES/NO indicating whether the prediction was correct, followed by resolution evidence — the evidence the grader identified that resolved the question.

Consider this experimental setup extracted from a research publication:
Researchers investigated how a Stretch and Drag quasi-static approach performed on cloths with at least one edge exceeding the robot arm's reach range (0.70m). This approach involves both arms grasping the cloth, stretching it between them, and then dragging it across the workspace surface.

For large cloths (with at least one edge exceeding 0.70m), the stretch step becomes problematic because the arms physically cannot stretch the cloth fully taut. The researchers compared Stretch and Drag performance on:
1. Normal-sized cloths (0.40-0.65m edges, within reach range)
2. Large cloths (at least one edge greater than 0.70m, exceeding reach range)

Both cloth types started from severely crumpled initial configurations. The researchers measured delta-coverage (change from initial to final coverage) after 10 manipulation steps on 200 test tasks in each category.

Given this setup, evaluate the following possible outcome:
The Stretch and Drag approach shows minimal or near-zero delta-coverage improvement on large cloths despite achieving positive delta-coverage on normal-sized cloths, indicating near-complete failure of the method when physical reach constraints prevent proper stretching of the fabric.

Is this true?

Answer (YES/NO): NO